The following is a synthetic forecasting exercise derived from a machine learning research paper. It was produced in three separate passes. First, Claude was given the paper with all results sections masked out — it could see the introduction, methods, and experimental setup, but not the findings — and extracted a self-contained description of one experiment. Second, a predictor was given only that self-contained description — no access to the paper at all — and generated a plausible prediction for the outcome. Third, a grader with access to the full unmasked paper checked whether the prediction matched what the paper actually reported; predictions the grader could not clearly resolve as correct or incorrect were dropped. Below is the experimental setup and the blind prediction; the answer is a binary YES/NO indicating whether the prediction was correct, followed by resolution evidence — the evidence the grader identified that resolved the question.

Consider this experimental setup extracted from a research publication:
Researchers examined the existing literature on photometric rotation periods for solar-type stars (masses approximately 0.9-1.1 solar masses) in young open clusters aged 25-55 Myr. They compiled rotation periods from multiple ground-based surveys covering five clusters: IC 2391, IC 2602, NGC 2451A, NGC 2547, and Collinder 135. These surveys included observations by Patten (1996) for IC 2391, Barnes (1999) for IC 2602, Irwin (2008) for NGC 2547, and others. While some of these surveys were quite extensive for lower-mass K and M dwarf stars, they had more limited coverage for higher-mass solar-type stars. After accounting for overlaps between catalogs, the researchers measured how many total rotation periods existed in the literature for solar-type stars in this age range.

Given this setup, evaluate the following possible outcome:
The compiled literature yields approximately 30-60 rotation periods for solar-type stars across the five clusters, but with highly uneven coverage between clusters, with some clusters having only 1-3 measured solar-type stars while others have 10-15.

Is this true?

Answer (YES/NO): NO